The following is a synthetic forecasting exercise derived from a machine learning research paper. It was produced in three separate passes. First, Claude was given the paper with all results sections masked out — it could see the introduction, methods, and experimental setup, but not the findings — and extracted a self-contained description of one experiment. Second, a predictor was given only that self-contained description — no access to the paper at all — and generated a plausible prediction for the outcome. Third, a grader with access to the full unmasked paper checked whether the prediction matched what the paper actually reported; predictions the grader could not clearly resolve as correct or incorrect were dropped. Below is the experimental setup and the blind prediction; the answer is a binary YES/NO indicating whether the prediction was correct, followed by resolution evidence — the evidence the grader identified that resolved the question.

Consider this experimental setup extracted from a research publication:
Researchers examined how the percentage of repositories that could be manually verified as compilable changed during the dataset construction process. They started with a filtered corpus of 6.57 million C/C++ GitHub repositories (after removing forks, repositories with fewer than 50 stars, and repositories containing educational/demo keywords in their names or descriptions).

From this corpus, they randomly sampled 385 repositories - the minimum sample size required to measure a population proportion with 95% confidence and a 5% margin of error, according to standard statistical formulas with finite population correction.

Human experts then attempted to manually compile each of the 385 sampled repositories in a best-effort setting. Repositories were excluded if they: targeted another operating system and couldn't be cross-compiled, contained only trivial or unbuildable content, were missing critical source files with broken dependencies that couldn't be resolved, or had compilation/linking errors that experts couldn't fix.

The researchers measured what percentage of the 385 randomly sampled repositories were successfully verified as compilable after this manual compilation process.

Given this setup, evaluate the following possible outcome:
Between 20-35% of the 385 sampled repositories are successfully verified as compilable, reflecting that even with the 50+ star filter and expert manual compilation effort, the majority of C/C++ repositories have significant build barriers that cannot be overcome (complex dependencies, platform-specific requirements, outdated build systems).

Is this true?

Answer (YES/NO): NO